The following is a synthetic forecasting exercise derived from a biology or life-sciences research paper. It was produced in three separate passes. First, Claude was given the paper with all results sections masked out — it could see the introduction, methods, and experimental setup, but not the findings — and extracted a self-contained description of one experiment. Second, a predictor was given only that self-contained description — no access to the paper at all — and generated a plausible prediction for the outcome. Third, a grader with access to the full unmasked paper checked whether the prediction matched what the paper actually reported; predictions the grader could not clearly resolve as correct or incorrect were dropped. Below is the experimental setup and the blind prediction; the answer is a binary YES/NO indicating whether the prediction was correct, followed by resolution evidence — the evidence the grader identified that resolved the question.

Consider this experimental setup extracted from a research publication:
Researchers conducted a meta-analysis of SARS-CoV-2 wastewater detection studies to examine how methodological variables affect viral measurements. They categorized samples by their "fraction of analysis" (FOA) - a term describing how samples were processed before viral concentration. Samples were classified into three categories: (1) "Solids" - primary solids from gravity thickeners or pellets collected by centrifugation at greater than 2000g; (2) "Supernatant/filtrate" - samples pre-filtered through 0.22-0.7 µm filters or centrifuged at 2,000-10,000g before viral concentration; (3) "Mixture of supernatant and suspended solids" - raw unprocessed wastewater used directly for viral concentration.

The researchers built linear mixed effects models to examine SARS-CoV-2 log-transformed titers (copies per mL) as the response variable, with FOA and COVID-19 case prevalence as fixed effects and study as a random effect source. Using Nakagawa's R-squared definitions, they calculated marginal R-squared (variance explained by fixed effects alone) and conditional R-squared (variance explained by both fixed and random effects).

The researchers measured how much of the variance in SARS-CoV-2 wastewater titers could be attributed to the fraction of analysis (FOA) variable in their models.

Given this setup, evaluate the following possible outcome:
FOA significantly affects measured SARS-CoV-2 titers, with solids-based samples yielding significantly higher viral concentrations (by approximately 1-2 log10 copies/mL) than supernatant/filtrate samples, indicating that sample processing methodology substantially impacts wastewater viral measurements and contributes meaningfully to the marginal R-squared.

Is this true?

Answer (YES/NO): NO